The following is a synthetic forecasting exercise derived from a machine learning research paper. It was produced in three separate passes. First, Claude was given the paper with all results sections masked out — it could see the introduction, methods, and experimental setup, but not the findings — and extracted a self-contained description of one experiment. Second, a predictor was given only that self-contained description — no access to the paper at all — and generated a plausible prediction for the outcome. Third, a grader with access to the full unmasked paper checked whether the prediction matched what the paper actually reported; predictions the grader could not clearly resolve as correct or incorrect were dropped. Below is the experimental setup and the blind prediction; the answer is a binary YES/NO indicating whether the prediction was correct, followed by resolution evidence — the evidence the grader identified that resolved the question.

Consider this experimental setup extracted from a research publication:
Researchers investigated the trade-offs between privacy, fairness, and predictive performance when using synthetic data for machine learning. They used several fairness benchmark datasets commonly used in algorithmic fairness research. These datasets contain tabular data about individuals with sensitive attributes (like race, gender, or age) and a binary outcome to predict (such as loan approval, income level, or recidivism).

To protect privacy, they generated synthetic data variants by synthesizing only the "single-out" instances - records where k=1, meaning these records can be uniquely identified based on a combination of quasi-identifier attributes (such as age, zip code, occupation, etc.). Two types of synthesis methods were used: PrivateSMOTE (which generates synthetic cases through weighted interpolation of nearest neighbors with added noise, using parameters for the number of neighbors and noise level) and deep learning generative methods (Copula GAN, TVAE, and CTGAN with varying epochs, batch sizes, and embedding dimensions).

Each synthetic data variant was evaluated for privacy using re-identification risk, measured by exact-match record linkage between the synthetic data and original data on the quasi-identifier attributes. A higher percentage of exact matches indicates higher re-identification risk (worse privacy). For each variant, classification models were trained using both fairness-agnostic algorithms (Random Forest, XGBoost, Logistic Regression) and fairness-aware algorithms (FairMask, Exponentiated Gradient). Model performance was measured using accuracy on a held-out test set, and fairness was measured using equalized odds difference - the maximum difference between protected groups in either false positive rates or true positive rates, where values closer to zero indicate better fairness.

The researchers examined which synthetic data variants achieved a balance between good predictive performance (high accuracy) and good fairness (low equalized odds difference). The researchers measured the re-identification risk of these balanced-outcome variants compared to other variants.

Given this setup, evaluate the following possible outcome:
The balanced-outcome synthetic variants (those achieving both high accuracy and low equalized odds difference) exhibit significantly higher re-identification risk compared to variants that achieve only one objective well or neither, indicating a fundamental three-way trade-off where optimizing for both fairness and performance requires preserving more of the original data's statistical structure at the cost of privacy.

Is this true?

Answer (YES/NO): YES